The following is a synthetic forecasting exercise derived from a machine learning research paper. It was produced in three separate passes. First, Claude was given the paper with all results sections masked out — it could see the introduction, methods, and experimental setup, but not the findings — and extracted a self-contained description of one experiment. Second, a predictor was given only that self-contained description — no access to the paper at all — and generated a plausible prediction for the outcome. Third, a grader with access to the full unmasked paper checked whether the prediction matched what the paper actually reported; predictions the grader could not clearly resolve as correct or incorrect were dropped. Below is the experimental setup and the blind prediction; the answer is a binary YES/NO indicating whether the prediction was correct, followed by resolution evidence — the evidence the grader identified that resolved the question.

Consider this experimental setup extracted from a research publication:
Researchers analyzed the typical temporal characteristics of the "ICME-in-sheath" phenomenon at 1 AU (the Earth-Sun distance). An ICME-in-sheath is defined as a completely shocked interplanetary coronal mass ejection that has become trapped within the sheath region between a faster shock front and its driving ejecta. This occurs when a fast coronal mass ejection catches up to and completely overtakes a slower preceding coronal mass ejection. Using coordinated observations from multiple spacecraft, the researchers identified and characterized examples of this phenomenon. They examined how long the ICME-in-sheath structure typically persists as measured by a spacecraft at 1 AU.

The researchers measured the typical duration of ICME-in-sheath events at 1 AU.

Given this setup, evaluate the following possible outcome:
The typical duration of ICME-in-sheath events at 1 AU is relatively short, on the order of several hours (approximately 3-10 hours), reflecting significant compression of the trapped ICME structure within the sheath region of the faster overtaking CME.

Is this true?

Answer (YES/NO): YES